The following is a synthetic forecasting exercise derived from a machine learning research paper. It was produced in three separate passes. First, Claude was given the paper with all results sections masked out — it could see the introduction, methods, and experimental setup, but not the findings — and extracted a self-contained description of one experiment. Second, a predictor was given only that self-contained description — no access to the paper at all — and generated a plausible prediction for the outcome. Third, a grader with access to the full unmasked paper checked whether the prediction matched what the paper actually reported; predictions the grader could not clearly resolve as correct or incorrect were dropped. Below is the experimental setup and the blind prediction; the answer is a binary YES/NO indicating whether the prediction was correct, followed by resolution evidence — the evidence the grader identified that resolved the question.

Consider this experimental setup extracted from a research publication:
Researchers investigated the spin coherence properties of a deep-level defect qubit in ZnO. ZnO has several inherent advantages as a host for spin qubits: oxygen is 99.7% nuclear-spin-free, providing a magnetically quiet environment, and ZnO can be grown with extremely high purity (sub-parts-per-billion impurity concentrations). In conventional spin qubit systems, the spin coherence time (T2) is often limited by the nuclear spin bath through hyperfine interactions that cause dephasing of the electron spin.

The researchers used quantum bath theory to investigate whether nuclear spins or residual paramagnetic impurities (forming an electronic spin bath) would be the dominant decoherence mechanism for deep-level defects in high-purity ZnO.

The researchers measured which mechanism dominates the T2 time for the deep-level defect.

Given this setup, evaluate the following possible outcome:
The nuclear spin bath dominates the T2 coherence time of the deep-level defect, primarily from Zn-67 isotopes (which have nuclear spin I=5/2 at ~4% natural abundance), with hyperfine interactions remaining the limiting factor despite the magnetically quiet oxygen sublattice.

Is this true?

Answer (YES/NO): YES